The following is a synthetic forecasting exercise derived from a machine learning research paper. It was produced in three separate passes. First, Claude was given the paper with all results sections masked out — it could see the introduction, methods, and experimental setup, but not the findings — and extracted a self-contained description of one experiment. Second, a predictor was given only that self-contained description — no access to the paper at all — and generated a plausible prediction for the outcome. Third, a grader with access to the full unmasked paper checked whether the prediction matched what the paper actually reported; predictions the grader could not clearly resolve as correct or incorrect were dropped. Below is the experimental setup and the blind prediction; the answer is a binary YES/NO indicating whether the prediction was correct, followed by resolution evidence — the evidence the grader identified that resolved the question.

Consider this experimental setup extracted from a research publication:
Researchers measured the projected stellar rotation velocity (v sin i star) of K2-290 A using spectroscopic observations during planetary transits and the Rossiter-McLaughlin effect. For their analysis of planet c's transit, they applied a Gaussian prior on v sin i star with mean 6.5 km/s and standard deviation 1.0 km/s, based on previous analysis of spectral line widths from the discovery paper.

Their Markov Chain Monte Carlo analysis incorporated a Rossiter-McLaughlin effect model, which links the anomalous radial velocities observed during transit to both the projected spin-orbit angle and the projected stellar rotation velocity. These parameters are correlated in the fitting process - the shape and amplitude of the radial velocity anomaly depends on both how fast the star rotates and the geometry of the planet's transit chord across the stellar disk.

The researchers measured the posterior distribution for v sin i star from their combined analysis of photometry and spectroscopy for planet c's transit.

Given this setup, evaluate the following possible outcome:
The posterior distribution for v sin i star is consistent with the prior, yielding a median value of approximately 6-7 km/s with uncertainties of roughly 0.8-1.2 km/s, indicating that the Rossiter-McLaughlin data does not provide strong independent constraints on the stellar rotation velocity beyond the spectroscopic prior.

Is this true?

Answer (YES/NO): NO